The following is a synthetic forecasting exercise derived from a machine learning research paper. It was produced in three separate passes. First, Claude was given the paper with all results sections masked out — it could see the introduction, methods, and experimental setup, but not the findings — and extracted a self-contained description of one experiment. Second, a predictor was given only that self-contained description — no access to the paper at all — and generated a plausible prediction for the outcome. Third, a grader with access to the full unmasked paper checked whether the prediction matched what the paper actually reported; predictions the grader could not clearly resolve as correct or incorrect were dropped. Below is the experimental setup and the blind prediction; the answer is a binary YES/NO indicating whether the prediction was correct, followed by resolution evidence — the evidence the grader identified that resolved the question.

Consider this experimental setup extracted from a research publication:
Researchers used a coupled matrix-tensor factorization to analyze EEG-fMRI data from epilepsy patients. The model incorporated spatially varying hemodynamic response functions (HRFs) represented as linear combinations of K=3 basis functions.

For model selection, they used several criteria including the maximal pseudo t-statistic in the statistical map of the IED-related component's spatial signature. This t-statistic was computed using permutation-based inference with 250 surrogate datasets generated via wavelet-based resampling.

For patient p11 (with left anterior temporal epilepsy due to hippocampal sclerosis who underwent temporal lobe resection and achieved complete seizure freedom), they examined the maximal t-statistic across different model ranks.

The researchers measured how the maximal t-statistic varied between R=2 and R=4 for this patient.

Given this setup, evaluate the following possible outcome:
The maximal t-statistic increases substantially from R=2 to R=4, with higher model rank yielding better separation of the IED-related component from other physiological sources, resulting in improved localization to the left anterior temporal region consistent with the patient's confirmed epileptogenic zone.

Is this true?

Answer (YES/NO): NO